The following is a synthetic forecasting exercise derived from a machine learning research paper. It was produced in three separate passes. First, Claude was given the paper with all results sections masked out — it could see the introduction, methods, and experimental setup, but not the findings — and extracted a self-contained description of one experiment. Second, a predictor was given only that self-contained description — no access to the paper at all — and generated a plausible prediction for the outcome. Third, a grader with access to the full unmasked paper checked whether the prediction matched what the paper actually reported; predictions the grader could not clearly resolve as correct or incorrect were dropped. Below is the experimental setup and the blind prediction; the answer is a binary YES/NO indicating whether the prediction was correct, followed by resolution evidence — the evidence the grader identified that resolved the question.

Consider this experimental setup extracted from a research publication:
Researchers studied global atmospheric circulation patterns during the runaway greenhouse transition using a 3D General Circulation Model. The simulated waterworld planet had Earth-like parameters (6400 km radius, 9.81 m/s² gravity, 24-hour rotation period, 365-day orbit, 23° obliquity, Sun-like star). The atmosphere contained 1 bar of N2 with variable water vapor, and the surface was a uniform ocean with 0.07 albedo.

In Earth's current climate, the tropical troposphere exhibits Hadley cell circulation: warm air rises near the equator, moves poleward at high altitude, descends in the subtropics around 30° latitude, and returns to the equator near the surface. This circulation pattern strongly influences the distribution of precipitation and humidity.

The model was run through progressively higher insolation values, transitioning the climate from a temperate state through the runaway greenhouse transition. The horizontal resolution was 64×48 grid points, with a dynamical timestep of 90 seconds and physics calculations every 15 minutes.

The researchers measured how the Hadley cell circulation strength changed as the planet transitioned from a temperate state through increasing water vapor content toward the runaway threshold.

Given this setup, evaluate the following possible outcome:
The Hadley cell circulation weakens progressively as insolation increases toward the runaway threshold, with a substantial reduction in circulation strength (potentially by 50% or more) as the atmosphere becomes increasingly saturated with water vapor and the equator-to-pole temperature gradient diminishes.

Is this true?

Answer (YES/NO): YES